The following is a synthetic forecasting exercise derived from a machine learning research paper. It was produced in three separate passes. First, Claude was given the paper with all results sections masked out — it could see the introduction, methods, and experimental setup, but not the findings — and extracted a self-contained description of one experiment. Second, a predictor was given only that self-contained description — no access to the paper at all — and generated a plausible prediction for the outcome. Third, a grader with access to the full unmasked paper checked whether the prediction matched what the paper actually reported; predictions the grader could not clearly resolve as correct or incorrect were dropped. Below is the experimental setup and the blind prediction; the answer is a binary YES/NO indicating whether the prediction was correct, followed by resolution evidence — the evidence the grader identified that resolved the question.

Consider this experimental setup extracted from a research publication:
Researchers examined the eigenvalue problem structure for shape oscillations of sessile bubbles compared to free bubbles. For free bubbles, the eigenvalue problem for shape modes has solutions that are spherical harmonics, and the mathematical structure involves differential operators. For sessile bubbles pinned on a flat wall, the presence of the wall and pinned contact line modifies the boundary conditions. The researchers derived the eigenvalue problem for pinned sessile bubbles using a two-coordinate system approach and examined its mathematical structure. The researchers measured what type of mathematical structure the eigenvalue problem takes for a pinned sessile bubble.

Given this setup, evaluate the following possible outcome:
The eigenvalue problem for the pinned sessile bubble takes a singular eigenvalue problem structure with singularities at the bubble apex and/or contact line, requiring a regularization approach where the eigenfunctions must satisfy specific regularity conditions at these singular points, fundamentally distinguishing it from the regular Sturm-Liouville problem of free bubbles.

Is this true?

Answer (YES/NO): NO